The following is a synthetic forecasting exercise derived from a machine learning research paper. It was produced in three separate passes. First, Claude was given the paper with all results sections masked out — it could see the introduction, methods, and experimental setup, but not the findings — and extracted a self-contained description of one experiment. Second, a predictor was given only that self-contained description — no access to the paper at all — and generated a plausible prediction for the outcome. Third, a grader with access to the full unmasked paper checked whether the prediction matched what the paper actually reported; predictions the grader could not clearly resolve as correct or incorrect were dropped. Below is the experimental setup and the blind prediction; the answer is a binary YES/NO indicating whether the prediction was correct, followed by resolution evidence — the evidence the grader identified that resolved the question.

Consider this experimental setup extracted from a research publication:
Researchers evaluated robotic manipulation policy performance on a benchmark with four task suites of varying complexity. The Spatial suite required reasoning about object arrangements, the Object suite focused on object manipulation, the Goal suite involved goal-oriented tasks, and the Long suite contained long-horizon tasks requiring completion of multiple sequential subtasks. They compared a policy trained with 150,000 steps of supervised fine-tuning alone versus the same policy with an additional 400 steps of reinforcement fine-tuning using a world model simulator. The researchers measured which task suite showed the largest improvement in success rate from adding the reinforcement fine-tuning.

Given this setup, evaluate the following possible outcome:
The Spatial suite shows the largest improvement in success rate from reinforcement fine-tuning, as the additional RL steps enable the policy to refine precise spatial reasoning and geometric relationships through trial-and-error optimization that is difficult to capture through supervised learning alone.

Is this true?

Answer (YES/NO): NO